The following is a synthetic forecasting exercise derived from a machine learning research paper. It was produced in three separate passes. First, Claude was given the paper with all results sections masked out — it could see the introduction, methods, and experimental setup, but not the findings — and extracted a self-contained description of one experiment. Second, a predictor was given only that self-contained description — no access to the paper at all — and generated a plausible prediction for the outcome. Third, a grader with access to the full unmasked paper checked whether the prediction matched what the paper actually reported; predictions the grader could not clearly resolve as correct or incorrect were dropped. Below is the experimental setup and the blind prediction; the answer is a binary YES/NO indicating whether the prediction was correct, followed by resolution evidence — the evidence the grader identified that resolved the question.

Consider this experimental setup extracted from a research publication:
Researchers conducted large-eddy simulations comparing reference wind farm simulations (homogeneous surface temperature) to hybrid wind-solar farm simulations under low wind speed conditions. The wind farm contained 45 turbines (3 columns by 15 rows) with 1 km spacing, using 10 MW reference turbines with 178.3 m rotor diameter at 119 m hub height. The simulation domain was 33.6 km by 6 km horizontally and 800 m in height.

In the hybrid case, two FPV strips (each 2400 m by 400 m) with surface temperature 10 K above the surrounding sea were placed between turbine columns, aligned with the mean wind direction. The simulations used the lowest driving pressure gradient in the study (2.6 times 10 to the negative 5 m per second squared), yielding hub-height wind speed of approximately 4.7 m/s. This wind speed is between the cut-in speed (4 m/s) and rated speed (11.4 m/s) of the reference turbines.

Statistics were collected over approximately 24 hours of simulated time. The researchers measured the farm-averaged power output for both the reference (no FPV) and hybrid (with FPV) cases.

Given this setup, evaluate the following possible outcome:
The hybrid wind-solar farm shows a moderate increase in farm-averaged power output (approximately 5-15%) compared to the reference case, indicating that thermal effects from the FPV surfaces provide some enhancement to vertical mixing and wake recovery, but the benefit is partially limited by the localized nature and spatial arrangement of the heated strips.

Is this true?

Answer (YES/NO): NO